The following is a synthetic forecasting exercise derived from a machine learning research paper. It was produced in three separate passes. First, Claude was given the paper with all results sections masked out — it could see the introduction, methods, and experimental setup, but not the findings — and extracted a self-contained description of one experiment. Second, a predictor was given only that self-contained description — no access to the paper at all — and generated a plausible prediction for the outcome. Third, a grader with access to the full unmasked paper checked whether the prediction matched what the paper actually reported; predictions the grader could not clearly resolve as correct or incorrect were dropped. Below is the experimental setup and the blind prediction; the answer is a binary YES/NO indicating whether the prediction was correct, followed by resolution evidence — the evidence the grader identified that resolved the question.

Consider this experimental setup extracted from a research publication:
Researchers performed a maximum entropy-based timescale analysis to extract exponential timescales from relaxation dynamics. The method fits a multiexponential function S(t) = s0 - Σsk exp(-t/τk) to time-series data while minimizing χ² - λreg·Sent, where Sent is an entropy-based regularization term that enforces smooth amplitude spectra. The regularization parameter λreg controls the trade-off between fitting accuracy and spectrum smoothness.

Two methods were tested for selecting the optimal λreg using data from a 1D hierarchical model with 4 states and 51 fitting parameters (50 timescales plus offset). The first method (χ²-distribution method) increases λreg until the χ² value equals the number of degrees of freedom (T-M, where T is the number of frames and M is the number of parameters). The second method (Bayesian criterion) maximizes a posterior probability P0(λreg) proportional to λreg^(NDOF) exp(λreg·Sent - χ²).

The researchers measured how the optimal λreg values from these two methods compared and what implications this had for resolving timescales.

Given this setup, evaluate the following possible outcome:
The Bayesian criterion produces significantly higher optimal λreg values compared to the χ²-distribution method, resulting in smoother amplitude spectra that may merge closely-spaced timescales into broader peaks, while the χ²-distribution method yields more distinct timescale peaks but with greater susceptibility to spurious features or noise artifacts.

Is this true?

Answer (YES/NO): NO